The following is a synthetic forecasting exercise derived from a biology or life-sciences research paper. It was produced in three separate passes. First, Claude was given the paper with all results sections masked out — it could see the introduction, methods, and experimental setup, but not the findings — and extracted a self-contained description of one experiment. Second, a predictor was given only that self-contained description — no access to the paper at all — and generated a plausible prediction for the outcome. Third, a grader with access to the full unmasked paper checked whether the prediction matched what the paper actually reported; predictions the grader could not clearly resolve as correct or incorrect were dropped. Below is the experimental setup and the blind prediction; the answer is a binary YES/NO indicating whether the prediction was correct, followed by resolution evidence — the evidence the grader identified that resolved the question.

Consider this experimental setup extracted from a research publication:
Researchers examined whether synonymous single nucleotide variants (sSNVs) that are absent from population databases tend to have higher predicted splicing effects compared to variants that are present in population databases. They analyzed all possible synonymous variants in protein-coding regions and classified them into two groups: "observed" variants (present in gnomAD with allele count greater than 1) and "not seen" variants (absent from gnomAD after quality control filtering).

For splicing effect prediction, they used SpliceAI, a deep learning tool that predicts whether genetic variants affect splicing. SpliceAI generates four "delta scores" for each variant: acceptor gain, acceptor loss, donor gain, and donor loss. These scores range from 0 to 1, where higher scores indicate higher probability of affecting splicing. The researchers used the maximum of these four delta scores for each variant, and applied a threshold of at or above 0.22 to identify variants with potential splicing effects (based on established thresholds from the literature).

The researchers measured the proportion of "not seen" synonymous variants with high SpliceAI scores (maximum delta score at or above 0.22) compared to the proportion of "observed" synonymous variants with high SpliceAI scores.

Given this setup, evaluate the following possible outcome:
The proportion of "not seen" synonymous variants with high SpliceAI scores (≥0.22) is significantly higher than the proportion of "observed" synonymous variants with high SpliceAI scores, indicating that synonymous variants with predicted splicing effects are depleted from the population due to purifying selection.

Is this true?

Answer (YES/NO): YES